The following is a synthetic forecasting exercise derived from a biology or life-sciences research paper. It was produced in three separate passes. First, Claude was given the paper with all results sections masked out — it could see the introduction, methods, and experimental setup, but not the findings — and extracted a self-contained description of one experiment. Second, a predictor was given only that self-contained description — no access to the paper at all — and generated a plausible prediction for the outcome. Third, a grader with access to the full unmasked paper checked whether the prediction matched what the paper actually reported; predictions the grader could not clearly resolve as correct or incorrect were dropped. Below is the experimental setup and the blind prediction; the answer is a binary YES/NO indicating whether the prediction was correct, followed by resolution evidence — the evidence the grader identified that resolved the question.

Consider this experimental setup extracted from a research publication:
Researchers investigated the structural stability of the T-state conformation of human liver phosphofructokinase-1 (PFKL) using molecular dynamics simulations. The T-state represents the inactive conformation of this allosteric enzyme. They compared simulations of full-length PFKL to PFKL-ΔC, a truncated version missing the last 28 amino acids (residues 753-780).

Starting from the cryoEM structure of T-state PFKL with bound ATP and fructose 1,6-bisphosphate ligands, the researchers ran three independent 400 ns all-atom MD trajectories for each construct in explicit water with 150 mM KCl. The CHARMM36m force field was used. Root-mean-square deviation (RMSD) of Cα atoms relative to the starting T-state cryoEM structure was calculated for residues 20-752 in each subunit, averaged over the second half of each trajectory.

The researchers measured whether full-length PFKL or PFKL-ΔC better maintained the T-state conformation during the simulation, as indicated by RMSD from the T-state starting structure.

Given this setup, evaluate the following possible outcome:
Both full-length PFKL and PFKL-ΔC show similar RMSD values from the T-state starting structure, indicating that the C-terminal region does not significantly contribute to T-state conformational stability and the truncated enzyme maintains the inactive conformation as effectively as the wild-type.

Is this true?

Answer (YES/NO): NO